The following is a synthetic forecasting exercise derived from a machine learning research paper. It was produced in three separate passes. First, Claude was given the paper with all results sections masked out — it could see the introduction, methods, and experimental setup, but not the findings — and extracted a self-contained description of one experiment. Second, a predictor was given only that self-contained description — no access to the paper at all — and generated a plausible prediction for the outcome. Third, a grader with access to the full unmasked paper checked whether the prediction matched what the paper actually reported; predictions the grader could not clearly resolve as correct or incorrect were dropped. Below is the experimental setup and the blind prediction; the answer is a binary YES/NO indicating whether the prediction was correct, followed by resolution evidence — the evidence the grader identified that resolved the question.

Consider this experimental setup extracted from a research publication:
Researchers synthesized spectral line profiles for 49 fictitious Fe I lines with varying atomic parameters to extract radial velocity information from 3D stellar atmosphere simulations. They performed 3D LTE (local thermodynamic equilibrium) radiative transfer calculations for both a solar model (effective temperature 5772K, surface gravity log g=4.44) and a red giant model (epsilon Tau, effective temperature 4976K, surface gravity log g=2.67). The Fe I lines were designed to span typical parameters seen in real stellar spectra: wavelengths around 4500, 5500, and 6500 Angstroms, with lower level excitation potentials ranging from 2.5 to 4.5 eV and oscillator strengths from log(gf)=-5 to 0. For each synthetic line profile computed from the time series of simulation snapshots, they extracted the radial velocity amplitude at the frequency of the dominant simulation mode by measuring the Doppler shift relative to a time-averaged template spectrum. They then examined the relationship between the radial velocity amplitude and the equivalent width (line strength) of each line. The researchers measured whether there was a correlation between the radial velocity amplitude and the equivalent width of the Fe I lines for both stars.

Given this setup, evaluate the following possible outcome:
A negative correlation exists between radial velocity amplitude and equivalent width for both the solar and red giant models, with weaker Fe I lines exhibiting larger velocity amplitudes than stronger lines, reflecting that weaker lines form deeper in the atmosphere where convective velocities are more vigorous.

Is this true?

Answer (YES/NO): NO